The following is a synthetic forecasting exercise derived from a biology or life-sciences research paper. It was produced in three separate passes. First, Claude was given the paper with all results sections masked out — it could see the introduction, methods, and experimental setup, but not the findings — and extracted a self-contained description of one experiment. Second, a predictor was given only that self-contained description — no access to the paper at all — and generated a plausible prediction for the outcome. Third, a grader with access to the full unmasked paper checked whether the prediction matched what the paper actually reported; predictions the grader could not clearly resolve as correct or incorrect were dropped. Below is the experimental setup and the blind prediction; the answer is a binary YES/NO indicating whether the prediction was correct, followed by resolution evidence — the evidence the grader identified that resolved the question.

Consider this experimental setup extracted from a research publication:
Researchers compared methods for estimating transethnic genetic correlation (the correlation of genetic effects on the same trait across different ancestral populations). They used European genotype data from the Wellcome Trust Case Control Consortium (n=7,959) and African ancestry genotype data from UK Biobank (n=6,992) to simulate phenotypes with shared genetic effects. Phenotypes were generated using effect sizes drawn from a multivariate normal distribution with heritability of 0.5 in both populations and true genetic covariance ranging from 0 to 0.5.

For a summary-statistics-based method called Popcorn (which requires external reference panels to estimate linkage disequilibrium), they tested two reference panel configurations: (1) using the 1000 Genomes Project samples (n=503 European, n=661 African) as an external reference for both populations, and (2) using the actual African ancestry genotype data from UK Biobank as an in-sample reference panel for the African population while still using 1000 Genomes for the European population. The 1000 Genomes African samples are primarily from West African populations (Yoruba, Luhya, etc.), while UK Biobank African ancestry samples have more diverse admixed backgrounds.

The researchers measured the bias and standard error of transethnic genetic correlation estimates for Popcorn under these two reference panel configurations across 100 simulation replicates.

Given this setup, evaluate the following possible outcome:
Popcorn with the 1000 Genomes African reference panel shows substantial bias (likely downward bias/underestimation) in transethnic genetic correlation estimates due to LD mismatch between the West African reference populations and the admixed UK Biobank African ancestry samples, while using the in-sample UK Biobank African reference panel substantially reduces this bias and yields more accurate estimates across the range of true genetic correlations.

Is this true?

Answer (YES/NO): NO